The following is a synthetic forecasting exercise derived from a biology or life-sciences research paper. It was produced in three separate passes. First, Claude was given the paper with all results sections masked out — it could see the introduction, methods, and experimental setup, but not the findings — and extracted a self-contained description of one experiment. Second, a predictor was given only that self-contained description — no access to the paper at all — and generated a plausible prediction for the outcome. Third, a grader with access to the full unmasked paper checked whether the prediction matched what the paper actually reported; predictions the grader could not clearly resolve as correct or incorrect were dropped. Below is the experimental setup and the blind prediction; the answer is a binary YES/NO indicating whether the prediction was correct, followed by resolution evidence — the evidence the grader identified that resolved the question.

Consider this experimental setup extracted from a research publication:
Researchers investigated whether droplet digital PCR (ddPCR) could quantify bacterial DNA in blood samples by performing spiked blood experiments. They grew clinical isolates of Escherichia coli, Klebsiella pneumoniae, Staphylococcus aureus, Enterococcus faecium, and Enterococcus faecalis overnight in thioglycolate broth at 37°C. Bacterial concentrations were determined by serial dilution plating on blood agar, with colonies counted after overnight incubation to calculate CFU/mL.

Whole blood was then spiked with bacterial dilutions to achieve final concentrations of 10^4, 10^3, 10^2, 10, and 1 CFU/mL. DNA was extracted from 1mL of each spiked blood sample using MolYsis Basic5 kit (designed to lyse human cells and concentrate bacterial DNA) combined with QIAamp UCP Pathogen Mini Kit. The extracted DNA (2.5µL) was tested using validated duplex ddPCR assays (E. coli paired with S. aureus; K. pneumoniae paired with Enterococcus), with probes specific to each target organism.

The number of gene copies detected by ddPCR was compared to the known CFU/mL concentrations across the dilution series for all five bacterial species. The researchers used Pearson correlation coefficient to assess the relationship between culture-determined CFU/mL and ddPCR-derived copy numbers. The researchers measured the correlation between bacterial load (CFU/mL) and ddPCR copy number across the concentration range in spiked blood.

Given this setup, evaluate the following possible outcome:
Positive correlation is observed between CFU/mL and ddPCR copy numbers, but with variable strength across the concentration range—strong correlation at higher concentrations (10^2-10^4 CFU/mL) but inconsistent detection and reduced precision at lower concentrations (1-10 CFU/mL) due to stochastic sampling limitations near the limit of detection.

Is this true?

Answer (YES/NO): NO